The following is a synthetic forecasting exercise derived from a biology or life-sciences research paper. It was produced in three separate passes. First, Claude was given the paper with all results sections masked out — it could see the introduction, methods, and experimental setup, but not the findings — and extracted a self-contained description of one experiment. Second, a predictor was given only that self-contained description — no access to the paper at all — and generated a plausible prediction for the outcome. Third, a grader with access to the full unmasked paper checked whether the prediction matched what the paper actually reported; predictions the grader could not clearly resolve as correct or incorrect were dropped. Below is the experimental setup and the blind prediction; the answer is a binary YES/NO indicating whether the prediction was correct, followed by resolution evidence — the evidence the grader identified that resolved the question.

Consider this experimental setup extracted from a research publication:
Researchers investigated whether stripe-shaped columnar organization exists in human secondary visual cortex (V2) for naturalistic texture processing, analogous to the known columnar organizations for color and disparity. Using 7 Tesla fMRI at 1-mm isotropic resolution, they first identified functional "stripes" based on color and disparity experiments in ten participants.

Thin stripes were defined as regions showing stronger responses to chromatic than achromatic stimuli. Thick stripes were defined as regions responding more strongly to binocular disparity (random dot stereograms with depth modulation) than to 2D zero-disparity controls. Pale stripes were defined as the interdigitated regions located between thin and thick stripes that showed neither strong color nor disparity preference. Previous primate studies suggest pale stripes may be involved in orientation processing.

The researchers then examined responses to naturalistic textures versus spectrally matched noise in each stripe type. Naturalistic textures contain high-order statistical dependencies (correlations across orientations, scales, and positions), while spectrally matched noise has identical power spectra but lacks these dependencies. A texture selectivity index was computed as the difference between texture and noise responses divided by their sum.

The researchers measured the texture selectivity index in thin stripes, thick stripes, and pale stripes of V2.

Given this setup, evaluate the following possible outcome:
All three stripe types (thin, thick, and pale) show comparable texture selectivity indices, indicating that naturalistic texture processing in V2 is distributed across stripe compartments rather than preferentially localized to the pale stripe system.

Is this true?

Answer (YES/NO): YES